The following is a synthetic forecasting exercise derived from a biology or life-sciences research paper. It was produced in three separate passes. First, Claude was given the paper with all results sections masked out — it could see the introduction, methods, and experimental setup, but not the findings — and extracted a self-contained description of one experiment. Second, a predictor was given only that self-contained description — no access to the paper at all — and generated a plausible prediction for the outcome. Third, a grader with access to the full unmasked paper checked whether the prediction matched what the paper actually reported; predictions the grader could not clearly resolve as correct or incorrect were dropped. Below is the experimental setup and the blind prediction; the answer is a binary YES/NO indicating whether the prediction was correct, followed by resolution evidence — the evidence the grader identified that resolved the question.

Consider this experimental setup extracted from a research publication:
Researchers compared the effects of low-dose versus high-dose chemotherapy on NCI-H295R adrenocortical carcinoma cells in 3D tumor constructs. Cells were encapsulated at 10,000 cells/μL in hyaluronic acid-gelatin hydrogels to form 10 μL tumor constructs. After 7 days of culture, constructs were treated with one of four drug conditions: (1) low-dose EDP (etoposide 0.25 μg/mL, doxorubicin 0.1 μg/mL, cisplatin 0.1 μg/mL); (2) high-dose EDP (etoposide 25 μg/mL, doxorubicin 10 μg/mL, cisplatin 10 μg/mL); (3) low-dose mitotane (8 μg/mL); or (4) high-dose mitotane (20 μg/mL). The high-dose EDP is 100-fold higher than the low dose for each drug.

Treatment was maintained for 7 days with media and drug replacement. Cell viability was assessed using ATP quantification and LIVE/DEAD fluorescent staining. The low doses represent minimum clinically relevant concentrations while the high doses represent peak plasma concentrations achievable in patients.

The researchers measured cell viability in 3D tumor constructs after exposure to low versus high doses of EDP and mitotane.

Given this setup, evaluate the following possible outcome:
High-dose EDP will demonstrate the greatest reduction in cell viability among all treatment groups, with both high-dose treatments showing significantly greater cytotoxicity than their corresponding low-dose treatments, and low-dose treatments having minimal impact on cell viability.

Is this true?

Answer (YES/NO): NO